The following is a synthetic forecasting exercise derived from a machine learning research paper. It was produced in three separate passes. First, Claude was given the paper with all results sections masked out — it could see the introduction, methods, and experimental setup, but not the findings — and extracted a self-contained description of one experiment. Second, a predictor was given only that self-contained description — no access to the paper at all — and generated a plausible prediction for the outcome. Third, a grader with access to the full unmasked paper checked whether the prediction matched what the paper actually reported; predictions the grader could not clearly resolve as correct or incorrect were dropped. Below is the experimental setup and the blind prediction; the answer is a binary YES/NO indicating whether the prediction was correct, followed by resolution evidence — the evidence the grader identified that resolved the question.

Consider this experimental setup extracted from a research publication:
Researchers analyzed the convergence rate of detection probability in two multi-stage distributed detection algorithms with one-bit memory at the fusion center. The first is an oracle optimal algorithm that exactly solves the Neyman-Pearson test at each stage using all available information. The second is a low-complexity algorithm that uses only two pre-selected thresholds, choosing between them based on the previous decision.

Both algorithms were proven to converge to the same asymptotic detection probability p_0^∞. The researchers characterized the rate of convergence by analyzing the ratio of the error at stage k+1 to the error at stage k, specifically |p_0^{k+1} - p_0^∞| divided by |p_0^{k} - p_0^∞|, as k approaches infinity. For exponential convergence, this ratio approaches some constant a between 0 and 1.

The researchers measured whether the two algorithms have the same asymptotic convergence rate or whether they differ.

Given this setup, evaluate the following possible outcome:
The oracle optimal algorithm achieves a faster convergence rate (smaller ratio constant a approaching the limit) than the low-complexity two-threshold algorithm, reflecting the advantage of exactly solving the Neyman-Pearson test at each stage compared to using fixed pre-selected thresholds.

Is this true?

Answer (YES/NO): NO